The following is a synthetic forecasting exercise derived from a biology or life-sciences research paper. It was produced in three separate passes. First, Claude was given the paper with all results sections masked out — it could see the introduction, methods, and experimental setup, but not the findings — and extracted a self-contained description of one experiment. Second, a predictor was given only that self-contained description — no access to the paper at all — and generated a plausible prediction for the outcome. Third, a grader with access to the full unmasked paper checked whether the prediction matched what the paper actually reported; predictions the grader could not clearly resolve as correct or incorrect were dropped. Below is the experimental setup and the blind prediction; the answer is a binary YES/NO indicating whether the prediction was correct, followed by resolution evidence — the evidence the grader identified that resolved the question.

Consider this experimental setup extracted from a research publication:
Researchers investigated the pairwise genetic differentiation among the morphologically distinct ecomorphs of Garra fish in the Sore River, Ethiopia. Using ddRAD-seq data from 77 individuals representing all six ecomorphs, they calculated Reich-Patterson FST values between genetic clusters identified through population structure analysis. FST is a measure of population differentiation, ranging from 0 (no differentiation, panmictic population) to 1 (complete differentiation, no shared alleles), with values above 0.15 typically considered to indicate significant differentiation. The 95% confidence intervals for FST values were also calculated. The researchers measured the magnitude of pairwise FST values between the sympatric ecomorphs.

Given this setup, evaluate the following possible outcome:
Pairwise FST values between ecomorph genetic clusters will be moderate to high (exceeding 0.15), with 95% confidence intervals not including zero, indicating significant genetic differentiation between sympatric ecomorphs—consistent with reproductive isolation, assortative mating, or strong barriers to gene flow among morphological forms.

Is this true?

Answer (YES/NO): NO